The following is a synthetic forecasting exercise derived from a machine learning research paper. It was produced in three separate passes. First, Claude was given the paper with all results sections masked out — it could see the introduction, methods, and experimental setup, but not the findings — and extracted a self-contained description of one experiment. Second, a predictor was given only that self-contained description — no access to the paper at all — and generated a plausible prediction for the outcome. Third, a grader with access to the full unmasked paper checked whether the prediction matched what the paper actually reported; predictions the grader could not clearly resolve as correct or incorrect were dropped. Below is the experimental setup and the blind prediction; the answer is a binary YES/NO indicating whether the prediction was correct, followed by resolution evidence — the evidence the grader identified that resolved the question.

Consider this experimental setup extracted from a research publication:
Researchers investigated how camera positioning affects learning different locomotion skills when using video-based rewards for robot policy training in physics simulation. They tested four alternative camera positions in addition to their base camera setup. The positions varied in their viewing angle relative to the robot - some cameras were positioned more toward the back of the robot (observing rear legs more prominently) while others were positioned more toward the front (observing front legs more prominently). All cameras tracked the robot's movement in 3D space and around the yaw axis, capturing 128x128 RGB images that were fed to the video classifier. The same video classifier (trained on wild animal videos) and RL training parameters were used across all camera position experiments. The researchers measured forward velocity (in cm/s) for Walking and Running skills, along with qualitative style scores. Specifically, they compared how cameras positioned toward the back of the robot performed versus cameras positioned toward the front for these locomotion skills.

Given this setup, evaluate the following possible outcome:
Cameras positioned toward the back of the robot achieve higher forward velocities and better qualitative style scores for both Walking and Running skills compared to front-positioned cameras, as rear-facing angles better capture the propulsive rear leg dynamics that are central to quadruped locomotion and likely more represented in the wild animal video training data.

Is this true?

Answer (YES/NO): NO